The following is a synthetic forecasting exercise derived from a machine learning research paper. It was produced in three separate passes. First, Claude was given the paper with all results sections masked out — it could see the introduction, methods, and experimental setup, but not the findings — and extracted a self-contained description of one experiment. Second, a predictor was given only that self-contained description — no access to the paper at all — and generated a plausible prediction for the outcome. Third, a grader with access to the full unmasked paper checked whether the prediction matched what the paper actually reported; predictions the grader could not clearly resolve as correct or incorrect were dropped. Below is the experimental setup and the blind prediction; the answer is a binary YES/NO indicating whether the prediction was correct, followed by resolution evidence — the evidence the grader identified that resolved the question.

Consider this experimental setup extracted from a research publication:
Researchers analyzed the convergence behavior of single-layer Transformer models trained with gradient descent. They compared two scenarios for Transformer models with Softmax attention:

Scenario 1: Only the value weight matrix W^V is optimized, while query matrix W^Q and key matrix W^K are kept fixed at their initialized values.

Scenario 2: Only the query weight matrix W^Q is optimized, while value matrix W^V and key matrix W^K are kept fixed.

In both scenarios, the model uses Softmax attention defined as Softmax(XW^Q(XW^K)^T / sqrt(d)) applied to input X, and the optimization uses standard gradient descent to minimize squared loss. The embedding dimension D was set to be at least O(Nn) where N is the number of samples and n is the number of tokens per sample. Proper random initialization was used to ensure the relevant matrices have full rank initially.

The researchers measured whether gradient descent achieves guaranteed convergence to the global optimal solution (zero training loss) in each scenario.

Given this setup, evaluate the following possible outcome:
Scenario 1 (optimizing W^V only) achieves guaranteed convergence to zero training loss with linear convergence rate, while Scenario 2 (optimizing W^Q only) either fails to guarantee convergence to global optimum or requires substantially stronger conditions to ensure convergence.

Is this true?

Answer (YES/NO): YES